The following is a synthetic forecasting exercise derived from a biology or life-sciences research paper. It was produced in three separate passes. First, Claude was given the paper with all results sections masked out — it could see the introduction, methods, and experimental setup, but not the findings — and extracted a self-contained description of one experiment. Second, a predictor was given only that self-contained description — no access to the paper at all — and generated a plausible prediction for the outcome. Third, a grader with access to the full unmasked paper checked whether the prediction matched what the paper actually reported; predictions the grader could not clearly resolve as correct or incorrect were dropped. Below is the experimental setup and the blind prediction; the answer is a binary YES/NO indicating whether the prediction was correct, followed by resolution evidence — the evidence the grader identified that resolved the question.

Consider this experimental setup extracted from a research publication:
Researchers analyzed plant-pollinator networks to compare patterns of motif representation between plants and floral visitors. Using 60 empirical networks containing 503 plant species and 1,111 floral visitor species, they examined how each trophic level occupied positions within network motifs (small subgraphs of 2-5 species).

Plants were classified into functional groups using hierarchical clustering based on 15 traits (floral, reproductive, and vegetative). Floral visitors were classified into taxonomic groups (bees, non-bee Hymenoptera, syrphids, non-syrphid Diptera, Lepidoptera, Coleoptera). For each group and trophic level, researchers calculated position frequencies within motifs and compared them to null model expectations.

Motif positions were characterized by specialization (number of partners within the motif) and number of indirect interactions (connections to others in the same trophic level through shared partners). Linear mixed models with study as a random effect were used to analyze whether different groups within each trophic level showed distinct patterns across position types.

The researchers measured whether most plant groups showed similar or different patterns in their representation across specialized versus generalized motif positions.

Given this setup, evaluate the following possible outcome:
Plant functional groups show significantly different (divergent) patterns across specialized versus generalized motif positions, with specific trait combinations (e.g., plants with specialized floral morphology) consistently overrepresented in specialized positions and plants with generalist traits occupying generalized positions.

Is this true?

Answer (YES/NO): NO